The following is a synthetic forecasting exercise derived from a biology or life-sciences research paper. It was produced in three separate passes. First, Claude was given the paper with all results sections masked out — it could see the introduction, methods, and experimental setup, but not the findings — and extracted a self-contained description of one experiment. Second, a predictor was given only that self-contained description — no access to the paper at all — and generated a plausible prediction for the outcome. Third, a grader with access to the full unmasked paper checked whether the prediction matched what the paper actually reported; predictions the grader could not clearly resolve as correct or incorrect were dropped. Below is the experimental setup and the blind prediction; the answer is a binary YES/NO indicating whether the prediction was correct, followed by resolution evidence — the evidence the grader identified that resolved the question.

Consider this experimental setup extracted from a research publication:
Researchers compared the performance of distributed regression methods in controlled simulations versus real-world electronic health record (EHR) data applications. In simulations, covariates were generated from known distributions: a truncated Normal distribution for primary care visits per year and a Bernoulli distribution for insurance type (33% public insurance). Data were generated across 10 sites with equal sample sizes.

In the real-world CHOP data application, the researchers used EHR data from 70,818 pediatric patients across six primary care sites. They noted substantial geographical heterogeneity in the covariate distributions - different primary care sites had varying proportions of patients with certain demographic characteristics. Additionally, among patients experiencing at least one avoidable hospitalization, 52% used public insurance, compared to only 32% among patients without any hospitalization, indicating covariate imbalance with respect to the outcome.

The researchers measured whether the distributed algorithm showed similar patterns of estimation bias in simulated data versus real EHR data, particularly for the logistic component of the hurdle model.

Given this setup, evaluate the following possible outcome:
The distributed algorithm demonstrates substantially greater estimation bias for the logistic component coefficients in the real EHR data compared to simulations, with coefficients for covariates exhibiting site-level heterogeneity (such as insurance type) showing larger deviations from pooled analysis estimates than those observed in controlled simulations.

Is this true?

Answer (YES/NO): NO